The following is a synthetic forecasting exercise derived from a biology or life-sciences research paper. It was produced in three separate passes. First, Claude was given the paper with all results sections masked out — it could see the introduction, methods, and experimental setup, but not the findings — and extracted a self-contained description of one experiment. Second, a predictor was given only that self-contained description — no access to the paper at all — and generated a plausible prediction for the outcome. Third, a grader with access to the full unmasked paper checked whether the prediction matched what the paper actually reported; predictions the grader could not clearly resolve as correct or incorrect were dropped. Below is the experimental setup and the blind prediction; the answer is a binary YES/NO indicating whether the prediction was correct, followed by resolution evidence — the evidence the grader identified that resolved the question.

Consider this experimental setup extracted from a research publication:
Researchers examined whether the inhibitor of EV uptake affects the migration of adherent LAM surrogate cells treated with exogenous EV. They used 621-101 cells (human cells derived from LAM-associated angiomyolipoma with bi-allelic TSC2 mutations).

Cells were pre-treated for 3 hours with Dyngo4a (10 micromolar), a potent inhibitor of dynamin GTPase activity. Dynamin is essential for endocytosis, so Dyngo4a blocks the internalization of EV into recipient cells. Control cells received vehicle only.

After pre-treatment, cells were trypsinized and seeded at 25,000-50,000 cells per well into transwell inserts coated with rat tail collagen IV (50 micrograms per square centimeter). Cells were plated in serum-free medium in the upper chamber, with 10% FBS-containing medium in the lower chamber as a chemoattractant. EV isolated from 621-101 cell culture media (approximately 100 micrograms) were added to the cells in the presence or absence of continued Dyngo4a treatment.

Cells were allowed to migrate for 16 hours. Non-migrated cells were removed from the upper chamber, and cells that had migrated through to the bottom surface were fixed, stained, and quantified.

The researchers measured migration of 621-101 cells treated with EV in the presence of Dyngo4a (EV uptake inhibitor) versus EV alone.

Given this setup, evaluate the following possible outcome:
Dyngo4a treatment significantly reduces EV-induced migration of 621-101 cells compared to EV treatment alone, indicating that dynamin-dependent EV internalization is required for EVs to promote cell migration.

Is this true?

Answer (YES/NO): YES